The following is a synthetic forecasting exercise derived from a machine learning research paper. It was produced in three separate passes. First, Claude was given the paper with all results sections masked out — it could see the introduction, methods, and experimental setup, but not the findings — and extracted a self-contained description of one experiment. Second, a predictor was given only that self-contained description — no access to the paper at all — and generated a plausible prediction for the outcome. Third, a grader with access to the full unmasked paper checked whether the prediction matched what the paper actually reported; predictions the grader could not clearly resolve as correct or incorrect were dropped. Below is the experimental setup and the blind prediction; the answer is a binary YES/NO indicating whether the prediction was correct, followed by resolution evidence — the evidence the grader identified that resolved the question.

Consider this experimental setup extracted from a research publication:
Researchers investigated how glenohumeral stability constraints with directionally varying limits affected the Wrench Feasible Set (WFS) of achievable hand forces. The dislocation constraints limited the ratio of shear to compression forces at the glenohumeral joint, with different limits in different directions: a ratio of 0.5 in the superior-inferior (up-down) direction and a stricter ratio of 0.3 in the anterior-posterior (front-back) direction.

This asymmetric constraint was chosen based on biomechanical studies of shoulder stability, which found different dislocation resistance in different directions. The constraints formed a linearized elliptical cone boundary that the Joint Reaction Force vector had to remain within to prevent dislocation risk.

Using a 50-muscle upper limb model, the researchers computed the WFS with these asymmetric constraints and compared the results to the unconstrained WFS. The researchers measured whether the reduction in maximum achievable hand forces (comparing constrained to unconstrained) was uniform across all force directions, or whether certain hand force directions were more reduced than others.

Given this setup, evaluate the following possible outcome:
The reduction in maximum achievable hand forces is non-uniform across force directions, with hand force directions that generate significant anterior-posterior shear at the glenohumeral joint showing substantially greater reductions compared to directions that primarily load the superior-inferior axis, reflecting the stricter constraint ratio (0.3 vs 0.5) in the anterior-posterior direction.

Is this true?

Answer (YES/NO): YES